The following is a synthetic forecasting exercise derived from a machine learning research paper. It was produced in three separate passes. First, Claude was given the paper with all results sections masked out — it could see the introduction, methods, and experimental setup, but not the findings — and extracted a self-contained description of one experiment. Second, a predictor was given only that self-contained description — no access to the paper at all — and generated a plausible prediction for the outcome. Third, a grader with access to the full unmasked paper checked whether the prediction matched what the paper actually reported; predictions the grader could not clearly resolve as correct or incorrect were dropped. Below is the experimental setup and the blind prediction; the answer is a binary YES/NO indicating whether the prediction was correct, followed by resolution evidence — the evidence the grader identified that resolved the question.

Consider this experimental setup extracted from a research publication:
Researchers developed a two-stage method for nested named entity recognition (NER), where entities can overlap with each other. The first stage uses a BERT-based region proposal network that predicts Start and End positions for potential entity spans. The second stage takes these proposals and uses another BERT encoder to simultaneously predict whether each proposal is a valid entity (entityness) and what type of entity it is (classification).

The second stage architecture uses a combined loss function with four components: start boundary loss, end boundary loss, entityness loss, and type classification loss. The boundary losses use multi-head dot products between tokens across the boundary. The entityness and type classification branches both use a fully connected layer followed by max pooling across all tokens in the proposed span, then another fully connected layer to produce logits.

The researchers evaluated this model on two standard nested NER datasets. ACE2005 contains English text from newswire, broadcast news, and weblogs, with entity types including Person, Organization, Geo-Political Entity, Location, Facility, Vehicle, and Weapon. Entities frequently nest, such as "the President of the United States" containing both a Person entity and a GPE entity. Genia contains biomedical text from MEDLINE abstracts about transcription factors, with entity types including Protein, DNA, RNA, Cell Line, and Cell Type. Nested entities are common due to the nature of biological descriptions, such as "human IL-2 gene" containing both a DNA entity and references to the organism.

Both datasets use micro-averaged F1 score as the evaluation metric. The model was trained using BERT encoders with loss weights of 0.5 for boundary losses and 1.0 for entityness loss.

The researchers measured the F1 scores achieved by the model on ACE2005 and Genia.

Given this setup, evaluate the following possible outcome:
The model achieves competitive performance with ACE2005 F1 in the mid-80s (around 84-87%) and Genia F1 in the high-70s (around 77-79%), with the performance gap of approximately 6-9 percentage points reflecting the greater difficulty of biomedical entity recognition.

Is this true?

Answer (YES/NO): NO